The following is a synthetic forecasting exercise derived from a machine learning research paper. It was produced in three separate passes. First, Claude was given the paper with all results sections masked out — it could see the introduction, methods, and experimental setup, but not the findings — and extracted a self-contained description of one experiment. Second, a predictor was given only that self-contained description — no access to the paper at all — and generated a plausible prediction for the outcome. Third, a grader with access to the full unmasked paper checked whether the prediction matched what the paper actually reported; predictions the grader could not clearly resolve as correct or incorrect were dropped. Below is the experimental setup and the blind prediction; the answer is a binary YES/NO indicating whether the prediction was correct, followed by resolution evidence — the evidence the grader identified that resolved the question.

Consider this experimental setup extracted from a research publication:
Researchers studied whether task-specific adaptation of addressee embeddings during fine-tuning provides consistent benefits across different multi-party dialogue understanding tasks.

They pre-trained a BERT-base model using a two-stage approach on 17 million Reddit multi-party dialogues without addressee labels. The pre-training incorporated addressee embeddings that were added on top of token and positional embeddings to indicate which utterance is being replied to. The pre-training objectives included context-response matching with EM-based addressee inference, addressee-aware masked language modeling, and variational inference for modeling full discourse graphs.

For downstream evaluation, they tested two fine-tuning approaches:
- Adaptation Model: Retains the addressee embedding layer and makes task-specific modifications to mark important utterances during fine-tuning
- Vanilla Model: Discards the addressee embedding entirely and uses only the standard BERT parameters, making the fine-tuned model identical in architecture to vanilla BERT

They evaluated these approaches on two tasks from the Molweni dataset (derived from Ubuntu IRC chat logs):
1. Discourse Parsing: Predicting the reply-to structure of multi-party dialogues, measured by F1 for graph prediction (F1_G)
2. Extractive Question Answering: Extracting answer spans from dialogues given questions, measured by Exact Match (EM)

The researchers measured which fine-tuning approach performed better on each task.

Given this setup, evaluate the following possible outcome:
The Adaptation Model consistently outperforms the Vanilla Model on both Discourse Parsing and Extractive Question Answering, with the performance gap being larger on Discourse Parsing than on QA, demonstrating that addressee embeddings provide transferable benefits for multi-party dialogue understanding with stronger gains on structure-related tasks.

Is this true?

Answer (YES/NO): NO